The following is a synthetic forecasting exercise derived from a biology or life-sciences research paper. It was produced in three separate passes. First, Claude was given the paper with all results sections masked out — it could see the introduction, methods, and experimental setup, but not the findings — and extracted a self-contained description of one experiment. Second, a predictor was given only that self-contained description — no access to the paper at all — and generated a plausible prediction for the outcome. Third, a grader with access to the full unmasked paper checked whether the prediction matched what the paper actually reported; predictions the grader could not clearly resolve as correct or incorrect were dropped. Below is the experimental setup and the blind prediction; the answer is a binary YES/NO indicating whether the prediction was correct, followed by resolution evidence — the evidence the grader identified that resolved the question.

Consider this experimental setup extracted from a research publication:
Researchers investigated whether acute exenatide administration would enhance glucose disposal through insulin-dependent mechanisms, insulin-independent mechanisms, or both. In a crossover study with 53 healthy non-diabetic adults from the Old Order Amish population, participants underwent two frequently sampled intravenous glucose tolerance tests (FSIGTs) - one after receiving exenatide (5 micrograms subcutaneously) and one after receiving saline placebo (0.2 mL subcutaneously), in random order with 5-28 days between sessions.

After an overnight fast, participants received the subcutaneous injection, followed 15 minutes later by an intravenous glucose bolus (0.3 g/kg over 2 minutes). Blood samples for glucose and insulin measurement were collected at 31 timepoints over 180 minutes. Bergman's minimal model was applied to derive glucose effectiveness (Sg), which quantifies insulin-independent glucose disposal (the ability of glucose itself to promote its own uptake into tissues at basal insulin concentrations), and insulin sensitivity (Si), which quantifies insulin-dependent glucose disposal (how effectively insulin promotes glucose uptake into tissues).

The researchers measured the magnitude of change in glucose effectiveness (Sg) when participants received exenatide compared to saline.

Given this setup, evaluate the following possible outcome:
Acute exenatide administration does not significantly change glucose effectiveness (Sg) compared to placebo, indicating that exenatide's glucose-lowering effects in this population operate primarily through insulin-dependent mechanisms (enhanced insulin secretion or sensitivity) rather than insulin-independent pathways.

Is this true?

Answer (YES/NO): NO